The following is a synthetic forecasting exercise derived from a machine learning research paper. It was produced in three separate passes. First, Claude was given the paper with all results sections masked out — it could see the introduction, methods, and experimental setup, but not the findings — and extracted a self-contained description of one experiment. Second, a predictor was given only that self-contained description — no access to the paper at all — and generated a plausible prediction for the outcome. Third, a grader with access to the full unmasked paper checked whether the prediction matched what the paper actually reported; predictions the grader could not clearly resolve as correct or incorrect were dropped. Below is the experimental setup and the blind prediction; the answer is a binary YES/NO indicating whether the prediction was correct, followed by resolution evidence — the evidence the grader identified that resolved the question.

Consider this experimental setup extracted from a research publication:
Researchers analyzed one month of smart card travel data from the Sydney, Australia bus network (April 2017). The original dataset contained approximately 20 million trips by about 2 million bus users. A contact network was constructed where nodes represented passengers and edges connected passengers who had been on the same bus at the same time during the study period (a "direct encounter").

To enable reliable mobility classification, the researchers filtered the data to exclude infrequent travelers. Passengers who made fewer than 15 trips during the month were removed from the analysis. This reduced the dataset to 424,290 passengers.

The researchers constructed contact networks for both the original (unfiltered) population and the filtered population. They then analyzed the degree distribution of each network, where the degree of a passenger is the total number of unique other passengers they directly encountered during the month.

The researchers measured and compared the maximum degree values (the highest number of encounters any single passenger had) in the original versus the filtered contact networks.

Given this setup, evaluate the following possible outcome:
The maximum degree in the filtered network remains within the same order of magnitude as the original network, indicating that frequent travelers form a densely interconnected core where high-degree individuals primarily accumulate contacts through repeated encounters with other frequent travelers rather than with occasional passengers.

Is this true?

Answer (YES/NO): YES